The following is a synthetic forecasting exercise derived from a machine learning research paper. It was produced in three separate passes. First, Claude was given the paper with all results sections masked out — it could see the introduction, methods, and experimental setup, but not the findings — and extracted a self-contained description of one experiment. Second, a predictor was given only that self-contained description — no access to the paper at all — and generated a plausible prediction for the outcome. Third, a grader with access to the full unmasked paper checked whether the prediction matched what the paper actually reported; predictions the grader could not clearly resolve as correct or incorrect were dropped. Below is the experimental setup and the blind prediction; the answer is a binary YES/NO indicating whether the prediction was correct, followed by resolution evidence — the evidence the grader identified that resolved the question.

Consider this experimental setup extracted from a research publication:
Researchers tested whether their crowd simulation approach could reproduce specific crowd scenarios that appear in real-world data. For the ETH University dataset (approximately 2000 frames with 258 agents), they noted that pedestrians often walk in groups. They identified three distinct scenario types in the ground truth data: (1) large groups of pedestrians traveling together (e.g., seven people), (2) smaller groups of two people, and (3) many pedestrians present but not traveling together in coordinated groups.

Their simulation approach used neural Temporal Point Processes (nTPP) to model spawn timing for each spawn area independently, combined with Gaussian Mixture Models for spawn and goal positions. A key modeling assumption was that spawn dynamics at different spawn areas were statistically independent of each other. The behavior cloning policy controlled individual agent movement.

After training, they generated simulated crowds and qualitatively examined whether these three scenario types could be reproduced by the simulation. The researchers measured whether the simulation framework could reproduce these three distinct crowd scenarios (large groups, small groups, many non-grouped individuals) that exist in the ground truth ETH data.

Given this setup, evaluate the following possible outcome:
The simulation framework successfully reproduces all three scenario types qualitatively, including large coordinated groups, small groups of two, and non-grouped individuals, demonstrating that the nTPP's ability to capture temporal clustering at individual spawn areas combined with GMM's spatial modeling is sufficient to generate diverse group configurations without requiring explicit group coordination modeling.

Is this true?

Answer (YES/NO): YES